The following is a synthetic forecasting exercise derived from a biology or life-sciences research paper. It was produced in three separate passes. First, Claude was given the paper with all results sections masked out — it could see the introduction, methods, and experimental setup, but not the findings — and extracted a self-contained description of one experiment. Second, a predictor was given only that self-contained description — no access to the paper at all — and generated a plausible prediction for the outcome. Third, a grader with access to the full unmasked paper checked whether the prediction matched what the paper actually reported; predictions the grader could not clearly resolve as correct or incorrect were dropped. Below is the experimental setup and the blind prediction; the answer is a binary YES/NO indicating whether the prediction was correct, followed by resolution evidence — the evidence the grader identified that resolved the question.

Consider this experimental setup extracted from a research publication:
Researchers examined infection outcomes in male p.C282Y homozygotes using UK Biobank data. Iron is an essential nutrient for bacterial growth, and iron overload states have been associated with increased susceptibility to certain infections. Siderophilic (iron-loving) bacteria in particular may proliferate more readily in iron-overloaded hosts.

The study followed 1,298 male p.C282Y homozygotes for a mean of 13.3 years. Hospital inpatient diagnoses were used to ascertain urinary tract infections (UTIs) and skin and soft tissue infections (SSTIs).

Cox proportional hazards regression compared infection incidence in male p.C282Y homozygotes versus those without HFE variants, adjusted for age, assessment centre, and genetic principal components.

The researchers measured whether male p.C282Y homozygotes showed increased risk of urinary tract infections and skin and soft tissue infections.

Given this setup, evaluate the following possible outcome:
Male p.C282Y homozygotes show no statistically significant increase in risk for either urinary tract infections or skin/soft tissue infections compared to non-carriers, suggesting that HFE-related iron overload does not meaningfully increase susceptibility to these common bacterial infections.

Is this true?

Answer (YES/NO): NO